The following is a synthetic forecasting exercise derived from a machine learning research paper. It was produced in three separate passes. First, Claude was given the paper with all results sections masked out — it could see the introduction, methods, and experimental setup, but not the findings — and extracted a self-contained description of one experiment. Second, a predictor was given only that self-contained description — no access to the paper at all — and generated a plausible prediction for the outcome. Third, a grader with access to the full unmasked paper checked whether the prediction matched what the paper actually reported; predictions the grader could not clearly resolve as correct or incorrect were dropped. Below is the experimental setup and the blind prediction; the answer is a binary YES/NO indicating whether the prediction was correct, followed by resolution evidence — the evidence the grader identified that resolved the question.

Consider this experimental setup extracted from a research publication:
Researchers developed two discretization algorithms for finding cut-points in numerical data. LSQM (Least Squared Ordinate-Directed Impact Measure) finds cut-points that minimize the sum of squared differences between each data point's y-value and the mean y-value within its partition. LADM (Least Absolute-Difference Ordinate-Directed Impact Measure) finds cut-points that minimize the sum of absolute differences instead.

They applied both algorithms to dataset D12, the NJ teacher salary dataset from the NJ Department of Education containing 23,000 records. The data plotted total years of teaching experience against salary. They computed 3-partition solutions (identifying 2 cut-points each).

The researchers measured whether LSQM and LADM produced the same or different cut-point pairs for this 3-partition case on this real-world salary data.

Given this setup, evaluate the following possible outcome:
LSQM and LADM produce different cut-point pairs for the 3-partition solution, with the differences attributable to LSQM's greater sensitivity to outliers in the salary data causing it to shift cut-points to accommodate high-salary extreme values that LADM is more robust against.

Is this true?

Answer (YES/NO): NO